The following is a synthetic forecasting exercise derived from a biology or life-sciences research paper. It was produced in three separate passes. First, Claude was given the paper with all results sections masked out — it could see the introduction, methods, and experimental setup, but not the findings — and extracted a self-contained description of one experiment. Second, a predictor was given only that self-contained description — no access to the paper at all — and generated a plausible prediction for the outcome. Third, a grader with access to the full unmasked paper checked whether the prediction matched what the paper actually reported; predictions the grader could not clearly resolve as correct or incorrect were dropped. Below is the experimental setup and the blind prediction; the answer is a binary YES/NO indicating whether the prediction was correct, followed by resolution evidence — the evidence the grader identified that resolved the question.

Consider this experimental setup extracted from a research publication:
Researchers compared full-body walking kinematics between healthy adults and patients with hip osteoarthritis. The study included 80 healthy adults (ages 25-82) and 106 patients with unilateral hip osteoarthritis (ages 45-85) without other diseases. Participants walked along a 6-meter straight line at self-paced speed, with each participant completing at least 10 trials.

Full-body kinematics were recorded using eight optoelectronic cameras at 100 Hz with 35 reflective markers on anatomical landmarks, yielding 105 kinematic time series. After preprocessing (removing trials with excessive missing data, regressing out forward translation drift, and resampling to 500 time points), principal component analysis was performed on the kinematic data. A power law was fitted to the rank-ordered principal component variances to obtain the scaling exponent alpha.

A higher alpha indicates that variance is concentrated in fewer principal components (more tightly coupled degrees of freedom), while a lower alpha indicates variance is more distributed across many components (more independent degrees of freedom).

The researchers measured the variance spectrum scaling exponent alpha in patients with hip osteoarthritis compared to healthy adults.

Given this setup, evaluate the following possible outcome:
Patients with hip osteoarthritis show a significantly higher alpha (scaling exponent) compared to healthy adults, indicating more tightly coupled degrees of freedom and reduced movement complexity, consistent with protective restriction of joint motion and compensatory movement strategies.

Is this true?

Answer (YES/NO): NO